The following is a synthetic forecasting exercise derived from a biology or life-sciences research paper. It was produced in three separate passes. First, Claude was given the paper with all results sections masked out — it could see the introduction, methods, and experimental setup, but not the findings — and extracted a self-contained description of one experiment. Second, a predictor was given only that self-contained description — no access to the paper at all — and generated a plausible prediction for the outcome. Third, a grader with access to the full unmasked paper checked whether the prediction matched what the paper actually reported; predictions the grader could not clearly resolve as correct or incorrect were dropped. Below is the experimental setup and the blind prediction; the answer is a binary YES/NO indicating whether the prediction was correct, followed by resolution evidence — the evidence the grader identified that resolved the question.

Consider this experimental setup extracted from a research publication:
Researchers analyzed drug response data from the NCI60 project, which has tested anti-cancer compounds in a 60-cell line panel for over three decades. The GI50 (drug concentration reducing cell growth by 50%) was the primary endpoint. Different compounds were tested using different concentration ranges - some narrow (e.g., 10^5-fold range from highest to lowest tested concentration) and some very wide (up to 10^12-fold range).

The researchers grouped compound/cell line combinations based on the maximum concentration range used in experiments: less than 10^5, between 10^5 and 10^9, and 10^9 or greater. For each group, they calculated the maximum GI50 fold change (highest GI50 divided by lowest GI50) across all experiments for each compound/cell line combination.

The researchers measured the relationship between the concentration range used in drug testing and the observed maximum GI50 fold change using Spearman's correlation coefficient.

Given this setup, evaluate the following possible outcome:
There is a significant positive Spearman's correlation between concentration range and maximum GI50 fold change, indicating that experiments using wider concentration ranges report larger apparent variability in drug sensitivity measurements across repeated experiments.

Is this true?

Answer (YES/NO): YES